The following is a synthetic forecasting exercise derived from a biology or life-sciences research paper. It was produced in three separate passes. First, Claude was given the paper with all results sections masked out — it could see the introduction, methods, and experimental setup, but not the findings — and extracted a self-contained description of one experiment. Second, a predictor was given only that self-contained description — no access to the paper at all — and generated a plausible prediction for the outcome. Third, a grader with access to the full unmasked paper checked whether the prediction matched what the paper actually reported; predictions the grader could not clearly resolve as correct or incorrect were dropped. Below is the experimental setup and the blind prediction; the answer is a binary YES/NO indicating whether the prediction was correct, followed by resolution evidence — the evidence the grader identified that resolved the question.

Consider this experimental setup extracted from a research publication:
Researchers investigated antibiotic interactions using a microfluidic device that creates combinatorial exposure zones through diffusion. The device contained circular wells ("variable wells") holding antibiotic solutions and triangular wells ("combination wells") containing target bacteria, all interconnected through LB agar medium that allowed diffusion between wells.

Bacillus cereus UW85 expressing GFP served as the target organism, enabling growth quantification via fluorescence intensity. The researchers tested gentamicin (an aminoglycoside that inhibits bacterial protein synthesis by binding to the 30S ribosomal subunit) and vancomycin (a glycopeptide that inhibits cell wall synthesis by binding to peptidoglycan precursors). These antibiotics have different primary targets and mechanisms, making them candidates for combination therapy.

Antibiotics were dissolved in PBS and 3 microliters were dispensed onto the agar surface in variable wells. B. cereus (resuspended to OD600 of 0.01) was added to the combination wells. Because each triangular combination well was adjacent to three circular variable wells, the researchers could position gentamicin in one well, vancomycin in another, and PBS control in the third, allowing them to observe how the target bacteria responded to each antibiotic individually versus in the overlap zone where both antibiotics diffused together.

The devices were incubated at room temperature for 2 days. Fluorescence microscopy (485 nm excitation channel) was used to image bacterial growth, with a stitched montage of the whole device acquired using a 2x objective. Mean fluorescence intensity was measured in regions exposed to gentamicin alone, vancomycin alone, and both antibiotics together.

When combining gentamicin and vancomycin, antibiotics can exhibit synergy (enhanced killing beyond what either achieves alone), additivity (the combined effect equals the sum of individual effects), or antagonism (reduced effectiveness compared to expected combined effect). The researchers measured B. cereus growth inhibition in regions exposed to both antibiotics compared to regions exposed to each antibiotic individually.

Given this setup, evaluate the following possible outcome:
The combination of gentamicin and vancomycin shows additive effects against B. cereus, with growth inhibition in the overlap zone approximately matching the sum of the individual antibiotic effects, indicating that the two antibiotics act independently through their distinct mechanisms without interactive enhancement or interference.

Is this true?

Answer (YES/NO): NO